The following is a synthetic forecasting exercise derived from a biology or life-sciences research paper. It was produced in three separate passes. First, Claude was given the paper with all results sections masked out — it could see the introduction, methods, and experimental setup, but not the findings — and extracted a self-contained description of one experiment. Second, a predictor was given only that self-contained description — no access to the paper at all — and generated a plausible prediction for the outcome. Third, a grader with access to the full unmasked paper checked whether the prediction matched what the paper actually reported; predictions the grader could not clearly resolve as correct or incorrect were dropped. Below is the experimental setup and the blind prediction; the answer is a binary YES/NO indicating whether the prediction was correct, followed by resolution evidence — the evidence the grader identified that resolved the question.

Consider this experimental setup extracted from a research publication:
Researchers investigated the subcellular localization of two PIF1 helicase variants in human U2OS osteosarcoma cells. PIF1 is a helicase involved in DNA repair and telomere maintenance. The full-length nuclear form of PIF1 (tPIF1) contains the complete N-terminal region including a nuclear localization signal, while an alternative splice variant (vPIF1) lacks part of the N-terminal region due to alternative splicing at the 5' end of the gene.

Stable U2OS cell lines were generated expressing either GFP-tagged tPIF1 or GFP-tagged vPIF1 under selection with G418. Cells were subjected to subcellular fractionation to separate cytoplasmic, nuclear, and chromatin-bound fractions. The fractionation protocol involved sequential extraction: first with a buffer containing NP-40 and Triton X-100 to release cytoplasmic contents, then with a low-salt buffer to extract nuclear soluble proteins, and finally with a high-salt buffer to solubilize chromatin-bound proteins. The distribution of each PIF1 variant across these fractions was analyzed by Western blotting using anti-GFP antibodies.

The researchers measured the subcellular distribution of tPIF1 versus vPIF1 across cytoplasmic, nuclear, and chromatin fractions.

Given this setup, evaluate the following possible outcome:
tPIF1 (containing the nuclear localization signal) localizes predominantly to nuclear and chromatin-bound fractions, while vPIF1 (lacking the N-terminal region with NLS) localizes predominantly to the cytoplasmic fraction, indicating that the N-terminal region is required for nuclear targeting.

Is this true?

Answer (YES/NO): NO